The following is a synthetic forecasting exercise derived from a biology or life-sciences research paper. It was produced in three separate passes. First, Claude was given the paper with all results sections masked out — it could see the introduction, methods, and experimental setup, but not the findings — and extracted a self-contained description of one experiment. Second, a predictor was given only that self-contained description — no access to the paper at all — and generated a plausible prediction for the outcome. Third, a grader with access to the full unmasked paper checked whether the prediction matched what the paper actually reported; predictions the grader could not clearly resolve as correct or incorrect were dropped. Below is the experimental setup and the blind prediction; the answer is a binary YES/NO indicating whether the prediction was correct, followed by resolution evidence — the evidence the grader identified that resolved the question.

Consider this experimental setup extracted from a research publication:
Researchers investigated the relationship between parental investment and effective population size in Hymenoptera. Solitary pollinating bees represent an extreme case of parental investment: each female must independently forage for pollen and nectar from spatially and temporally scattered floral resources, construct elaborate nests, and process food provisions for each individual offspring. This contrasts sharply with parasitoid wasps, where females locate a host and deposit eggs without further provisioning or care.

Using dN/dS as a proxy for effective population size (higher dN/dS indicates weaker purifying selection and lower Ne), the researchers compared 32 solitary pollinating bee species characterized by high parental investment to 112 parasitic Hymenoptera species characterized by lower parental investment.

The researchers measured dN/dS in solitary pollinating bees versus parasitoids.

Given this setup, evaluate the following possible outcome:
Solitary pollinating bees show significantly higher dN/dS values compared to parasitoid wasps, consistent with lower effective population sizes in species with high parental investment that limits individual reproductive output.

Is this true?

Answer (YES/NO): NO